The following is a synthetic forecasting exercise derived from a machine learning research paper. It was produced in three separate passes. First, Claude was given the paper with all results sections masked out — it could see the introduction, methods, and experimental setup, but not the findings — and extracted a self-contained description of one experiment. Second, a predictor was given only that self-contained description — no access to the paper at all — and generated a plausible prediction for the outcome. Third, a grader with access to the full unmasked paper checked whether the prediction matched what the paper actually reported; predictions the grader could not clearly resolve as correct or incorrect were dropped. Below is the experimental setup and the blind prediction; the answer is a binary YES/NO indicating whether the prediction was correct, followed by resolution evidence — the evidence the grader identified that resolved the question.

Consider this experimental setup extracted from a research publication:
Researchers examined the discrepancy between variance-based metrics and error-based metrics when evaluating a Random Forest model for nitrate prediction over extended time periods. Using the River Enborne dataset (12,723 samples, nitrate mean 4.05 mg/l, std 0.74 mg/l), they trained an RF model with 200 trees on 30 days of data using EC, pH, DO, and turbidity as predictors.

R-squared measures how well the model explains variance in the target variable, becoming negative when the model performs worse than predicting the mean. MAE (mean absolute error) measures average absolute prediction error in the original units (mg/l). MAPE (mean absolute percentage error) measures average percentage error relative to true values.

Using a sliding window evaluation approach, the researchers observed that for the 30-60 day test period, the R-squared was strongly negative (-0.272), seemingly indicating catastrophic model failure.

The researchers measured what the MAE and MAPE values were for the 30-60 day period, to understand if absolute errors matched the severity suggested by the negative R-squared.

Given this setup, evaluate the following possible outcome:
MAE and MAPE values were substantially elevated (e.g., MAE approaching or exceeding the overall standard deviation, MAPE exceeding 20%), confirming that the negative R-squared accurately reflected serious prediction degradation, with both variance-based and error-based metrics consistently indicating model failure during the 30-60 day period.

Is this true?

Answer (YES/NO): NO